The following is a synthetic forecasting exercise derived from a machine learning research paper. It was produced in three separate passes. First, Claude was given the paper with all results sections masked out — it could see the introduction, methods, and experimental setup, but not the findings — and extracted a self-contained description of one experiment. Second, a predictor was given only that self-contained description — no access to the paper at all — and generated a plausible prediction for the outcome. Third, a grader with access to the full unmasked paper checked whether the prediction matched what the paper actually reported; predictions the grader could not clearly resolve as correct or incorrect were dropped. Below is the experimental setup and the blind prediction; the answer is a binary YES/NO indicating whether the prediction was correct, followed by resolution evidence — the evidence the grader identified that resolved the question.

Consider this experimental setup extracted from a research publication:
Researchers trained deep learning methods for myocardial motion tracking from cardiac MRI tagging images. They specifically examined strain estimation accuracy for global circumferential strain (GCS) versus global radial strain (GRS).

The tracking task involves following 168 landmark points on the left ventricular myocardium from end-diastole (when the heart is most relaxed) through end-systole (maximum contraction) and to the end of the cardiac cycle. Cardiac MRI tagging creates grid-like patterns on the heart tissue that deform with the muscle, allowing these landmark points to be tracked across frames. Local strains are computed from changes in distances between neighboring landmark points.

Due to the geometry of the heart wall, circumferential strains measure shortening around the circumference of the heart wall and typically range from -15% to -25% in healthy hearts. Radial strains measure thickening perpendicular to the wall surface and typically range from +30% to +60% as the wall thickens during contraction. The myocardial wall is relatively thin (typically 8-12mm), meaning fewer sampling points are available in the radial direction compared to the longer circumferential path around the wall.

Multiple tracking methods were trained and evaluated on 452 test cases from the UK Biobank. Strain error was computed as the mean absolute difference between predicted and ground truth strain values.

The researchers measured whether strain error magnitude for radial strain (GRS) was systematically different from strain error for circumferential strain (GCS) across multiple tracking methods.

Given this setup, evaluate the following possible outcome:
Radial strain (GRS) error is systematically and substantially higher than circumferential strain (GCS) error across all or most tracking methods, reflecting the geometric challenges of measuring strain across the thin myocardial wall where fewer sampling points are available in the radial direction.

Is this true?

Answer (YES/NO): YES